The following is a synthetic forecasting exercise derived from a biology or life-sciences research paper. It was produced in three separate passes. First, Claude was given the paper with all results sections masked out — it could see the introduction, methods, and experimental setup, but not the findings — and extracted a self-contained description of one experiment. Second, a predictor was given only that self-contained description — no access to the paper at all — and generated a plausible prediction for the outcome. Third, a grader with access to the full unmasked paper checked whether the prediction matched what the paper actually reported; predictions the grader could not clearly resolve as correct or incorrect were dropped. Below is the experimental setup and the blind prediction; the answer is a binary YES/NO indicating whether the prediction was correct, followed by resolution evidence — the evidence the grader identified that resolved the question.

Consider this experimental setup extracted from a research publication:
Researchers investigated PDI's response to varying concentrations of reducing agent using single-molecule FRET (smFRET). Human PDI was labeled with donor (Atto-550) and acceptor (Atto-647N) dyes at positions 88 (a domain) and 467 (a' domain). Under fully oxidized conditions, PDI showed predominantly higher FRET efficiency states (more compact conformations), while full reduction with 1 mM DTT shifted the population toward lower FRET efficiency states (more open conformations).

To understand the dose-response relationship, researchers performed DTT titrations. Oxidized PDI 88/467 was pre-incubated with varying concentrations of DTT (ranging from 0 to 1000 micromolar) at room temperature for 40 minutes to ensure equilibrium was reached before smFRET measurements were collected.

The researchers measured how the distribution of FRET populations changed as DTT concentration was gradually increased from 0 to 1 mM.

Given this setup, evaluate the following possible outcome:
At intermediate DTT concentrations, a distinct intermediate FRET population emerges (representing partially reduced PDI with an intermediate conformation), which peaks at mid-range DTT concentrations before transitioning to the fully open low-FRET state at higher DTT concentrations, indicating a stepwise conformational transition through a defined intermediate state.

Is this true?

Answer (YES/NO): NO